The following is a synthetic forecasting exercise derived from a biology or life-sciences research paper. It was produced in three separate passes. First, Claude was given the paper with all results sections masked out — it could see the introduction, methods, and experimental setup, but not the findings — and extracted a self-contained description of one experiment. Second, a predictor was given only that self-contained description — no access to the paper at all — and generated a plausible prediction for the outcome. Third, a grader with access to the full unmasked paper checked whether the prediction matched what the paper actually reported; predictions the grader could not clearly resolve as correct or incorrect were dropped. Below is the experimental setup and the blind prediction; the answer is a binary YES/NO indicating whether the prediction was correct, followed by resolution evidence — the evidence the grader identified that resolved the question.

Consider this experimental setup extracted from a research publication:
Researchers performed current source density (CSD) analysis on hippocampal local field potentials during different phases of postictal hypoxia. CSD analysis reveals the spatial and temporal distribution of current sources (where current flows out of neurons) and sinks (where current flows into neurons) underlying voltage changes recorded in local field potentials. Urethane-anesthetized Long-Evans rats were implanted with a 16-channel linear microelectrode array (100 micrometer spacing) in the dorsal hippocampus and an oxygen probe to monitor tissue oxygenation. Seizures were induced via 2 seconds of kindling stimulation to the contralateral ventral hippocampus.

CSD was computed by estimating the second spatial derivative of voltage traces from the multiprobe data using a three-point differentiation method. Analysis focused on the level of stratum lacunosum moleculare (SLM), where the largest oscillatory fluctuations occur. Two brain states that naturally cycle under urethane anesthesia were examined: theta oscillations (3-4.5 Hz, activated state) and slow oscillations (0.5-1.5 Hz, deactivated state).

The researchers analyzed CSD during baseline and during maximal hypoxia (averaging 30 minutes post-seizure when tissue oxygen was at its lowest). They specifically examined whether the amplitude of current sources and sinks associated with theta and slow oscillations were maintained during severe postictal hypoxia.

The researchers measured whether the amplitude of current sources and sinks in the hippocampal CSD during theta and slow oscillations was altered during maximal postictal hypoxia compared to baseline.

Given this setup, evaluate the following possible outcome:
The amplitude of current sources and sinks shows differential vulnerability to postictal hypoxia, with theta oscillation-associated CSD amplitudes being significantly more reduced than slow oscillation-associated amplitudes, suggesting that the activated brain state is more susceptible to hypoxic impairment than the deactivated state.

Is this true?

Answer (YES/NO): NO